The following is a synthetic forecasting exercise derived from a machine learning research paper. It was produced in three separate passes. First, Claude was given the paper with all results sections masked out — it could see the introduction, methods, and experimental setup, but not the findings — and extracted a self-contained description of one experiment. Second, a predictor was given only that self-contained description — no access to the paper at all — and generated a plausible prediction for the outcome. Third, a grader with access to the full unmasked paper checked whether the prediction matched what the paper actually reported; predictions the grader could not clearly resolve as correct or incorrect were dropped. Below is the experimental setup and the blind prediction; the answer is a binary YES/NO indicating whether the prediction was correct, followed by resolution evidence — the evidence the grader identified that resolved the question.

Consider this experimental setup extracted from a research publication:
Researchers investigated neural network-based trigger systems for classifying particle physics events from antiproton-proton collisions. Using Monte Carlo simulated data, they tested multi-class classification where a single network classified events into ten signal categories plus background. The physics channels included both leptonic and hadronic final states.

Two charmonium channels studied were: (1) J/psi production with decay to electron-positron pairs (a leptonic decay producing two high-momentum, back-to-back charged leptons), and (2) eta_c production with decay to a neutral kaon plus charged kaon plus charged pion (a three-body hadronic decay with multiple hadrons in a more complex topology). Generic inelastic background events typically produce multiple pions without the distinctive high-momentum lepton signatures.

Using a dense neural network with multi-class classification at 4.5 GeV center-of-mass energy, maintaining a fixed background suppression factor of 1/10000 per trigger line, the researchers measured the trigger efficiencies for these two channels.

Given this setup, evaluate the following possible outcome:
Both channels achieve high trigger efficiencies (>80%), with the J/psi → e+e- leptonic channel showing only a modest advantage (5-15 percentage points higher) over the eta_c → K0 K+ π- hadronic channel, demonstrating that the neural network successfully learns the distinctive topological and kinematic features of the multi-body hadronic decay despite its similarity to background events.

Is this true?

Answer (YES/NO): NO